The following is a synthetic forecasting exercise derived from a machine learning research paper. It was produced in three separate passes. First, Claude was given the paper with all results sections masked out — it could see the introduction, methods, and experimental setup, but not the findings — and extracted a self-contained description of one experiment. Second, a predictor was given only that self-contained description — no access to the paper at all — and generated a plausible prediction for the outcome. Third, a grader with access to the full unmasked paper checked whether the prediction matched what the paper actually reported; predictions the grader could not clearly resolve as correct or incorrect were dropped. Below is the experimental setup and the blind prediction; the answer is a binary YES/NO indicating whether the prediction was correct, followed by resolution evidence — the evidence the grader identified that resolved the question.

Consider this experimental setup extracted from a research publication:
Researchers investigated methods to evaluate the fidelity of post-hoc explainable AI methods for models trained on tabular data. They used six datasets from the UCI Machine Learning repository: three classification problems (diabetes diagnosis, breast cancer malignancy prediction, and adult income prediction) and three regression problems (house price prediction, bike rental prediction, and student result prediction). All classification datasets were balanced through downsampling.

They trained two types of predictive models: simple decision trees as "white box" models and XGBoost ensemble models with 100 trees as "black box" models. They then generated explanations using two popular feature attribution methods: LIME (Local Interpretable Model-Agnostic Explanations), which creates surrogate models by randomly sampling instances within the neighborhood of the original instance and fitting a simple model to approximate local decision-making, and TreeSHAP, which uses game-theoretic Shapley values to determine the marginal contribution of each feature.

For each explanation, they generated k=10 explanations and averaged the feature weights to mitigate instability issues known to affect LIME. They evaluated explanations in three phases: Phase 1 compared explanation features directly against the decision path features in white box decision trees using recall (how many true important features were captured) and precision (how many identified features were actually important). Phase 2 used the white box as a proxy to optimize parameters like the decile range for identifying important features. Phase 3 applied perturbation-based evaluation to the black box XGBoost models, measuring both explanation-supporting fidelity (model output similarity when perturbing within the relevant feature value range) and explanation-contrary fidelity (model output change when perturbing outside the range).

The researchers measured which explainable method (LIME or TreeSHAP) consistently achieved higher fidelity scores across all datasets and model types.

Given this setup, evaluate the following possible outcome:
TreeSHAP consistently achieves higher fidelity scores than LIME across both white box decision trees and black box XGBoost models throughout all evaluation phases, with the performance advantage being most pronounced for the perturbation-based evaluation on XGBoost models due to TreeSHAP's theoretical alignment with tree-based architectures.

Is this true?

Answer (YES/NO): NO